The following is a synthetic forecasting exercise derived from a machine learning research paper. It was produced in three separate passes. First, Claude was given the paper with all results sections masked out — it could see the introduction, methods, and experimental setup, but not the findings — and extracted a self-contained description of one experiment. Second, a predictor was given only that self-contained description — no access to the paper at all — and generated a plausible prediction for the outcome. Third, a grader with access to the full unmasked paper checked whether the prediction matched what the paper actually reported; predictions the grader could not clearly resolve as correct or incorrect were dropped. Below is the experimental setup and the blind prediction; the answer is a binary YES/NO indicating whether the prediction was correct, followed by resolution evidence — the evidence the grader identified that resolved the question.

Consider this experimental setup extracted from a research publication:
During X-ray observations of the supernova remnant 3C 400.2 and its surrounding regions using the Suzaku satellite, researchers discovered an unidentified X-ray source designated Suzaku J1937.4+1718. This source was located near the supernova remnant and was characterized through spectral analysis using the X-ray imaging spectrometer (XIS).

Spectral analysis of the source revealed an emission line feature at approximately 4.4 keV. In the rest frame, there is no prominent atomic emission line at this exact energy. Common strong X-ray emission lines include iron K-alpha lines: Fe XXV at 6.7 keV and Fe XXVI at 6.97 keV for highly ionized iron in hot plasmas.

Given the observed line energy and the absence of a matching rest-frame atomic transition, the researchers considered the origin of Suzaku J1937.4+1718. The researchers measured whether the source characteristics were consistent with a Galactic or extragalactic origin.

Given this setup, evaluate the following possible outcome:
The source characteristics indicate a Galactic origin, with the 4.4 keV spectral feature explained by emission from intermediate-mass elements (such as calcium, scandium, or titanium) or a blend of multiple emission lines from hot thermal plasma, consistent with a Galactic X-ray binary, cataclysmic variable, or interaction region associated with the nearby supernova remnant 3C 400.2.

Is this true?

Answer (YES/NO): NO